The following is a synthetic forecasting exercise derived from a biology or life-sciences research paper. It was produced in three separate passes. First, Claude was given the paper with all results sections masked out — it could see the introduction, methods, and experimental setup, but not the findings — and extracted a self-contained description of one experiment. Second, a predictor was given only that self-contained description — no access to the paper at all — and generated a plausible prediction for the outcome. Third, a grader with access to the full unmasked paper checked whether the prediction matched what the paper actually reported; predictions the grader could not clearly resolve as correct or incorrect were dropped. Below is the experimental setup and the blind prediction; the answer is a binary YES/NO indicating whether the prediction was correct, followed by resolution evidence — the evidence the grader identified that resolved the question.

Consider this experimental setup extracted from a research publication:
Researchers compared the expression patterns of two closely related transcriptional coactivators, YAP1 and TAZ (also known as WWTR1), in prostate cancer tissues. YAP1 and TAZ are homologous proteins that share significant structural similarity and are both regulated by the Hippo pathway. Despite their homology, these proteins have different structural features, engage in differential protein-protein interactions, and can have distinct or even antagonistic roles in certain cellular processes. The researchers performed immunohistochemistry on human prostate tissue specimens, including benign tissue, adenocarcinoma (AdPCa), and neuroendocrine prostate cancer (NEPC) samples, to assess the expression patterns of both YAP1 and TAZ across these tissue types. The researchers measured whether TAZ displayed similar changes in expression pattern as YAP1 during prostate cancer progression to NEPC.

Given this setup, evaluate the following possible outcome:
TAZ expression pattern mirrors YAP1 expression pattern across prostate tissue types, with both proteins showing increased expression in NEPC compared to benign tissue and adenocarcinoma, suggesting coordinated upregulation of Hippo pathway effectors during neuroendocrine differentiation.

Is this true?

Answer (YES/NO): NO